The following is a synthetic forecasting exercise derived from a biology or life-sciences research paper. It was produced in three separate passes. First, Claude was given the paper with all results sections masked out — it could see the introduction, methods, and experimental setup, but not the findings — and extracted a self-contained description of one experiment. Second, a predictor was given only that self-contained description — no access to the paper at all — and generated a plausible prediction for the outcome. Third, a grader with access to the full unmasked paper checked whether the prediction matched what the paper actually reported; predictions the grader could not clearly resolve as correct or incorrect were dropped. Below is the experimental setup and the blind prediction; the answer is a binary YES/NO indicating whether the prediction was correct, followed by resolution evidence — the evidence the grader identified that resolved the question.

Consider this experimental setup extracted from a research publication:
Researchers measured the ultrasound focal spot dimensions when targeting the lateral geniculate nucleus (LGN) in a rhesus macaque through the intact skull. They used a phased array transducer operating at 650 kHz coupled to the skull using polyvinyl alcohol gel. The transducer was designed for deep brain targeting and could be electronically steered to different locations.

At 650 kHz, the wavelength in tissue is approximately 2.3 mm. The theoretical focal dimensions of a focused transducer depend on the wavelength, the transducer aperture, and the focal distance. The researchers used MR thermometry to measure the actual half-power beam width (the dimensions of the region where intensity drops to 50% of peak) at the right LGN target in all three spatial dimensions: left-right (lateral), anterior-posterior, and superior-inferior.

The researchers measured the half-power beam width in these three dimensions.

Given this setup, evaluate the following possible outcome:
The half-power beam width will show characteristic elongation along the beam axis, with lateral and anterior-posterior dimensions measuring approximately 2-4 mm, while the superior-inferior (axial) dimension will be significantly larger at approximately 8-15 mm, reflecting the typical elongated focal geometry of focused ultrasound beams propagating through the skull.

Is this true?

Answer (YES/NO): NO